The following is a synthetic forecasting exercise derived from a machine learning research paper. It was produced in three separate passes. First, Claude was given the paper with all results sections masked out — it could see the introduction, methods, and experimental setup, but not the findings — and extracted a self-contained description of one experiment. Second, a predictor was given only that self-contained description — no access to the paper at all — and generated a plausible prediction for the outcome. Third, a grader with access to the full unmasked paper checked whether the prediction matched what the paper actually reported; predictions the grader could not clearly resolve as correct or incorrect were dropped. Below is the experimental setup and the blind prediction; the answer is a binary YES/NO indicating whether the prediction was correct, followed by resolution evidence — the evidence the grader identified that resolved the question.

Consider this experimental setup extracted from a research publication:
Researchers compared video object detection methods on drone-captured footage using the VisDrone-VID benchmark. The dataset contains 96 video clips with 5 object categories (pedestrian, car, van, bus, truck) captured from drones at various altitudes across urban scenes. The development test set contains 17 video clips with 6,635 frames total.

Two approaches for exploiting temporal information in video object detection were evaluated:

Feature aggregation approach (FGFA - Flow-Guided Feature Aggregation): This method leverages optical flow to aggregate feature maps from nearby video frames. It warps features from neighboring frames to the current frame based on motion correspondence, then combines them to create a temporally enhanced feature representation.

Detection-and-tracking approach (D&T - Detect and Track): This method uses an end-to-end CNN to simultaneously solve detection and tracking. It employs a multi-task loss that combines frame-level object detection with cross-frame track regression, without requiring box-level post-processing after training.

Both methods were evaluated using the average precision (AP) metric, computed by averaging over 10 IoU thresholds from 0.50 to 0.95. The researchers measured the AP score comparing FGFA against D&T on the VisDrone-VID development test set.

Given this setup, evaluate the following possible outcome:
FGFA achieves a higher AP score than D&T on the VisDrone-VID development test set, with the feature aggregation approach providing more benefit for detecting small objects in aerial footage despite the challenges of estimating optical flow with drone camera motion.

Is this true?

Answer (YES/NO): NO